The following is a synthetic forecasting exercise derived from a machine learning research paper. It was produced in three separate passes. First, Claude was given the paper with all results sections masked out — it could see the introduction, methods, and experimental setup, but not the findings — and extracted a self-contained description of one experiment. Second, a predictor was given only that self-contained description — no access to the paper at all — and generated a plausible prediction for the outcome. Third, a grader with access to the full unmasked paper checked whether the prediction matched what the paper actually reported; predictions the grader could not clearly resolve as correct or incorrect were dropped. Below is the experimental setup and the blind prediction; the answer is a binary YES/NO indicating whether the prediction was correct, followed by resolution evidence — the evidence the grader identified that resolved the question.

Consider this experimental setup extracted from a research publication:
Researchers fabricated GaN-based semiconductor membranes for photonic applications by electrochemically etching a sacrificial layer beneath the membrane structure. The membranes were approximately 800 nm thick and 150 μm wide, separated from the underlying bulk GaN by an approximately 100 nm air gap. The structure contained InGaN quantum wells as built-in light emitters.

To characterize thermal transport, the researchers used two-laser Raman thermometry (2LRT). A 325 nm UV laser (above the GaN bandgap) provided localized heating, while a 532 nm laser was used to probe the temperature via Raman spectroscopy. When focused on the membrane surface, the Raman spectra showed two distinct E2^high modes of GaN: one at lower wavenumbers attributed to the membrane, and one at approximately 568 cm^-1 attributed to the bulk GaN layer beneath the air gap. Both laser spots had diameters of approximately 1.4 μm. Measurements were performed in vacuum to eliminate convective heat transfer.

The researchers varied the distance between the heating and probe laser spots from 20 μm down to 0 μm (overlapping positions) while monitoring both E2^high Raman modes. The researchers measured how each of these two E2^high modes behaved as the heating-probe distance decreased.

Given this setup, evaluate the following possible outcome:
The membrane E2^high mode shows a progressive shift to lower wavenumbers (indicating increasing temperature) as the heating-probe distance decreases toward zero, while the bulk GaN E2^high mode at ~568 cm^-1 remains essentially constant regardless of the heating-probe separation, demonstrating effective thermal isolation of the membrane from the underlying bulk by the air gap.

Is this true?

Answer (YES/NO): YES